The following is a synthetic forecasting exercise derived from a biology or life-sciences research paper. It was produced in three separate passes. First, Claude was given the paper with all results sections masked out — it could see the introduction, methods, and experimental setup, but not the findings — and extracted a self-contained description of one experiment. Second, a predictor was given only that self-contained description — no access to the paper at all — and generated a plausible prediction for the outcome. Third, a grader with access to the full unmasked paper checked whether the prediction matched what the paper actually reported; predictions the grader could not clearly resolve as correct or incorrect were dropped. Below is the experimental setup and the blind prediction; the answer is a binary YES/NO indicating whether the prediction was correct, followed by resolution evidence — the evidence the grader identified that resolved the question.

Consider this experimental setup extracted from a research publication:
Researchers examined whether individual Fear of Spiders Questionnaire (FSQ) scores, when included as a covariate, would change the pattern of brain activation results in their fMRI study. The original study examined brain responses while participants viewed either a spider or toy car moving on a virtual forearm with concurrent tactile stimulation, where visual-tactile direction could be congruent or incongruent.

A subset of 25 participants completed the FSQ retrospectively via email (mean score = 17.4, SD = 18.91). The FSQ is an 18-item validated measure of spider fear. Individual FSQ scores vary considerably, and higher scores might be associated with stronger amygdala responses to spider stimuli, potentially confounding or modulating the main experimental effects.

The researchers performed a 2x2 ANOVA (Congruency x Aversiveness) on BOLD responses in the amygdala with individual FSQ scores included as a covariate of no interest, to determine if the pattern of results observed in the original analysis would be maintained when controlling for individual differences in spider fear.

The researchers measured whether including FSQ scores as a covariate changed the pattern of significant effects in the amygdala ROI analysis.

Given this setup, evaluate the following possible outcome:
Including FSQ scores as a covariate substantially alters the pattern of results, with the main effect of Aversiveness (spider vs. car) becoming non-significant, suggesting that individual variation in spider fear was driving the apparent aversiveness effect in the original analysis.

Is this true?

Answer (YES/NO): NO